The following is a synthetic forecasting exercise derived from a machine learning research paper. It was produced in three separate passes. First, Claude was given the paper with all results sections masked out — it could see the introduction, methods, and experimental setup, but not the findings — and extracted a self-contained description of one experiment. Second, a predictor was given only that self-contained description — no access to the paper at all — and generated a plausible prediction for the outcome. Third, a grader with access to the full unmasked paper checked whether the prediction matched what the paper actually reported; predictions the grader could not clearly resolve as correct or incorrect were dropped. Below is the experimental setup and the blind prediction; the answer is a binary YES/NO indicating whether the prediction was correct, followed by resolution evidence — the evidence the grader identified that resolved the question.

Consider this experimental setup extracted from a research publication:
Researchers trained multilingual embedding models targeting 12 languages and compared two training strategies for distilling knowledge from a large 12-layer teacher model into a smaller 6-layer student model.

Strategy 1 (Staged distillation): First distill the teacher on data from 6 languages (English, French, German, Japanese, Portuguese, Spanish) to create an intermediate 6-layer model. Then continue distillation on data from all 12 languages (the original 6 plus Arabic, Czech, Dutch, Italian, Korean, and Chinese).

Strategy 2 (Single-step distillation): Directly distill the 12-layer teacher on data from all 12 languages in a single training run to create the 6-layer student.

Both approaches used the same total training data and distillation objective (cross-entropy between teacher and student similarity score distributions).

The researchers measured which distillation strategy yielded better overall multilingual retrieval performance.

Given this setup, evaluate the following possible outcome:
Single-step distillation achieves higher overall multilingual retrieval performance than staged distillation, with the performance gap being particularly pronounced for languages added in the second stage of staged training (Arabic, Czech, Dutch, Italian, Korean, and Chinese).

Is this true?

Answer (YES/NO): NO